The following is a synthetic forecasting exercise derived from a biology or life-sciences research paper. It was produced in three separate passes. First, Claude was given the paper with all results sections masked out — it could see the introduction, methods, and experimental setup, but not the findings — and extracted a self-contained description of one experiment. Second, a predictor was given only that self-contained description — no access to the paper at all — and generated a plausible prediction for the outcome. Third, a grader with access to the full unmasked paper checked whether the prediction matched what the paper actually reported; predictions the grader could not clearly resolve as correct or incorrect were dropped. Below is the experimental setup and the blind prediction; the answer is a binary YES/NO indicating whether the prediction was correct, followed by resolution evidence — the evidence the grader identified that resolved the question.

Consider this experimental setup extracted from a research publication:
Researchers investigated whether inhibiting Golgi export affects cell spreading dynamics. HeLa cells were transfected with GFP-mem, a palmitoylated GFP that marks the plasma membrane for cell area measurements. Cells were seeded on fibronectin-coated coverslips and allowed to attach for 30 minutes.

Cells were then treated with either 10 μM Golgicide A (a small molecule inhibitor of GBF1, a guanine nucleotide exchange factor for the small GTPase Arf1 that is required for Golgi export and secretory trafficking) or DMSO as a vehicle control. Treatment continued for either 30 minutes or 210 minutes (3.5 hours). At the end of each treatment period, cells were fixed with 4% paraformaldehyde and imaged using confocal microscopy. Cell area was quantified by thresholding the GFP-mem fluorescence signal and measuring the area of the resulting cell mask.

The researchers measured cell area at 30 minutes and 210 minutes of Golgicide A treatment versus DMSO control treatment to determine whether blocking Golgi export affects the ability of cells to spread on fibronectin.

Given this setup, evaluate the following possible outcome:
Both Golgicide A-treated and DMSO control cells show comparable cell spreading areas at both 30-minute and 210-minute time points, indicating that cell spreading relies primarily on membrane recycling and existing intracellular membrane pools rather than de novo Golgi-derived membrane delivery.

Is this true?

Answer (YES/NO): NO